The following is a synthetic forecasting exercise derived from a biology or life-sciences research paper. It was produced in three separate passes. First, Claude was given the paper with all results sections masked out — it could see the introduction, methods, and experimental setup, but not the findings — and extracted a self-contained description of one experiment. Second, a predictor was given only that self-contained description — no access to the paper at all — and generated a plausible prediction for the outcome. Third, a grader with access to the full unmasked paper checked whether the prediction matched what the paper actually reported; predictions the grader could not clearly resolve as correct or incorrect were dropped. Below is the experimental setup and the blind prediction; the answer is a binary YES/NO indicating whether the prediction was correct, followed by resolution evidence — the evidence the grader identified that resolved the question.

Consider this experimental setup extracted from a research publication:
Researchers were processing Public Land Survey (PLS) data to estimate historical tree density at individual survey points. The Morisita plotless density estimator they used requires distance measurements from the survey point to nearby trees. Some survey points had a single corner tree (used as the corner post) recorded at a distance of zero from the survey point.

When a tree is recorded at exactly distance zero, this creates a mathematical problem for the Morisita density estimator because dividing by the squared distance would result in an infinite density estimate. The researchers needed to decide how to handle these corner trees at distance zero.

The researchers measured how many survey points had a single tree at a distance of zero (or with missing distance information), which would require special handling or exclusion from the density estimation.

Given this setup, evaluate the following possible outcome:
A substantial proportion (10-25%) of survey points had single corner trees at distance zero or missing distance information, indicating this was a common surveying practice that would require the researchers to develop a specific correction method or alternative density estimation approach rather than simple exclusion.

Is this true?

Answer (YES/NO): NO